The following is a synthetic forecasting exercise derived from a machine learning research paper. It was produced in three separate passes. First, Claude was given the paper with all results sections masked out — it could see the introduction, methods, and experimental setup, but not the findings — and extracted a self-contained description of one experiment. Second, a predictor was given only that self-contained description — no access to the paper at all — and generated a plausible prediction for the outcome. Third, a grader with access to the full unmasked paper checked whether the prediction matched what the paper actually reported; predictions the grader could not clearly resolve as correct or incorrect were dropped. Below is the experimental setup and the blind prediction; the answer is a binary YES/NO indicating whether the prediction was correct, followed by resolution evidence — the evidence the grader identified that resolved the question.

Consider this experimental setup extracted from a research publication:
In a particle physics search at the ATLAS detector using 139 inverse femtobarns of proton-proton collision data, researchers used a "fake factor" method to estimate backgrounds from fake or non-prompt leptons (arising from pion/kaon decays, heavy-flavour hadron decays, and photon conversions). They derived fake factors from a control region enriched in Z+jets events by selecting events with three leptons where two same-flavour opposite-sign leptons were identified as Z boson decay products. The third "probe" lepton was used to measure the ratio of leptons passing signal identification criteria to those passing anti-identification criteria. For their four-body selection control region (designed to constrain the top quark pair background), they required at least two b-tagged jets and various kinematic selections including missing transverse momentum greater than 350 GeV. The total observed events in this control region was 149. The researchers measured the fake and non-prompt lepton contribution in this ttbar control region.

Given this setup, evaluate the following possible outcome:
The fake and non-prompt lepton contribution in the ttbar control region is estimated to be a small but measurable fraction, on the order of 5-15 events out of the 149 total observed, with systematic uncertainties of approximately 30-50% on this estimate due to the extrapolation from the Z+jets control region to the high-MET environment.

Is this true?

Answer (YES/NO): NO